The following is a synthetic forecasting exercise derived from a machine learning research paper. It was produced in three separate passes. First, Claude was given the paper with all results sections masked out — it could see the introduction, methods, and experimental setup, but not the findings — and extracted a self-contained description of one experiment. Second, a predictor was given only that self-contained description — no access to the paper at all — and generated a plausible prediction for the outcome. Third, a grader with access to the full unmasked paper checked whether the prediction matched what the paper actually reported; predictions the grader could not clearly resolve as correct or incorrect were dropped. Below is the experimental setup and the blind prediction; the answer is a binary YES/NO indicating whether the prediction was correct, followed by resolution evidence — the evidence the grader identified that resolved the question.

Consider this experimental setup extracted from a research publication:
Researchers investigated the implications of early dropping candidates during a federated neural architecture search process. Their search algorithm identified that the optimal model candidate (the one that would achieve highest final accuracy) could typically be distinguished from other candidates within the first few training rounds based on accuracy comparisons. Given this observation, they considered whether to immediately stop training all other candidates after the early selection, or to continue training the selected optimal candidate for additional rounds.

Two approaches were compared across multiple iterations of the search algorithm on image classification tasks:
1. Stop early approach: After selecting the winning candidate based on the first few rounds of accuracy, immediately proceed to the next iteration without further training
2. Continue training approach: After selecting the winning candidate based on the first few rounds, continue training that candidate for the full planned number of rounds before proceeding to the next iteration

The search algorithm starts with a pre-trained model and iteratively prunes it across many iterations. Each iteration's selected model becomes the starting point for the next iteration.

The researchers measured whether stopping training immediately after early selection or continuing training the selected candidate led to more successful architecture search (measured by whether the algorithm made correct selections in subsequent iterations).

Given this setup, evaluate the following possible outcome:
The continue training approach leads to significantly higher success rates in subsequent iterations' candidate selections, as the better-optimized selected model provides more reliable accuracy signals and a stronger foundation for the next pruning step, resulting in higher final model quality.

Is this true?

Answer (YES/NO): YES